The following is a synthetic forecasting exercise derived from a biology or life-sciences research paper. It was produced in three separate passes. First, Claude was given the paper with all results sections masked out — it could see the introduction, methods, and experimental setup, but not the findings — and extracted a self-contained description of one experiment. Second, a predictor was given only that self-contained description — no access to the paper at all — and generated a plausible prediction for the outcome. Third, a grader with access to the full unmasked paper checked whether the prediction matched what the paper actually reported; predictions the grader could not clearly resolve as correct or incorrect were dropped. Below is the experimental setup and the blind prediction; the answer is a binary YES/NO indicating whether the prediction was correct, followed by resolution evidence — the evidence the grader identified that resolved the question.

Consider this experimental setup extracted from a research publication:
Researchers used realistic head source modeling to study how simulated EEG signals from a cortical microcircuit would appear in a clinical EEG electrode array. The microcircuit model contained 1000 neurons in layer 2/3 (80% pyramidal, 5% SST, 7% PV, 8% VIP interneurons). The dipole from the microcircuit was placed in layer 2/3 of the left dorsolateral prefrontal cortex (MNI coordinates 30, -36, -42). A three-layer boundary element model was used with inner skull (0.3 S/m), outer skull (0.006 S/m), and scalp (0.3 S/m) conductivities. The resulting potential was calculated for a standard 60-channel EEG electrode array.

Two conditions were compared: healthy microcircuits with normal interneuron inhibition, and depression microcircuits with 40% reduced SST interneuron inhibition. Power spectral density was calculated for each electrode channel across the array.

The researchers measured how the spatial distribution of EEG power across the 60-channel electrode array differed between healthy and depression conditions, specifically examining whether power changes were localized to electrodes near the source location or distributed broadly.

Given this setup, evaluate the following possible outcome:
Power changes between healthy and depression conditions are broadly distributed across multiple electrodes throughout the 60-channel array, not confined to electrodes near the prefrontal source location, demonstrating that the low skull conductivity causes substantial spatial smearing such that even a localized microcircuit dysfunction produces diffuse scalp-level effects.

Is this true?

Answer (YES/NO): NO